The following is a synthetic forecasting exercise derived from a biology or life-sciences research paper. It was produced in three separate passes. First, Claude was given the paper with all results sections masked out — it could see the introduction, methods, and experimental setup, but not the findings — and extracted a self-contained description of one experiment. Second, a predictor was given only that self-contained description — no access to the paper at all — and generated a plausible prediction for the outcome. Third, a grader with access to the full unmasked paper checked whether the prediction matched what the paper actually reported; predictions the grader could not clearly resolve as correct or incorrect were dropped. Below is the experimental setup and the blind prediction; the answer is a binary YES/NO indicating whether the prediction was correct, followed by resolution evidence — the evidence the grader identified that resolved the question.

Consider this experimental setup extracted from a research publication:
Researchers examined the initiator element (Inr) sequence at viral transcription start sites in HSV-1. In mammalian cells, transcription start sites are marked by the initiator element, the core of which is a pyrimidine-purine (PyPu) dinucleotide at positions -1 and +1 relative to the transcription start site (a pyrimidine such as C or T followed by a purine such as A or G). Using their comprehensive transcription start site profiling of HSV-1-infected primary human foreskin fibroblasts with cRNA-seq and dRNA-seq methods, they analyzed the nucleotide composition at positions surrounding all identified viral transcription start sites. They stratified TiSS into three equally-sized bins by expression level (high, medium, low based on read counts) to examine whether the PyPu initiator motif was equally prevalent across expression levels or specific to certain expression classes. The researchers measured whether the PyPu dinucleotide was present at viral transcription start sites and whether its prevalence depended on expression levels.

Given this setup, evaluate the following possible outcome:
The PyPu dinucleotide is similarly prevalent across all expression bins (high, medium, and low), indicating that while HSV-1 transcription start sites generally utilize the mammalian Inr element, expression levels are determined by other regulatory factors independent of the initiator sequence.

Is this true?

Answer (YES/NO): YES